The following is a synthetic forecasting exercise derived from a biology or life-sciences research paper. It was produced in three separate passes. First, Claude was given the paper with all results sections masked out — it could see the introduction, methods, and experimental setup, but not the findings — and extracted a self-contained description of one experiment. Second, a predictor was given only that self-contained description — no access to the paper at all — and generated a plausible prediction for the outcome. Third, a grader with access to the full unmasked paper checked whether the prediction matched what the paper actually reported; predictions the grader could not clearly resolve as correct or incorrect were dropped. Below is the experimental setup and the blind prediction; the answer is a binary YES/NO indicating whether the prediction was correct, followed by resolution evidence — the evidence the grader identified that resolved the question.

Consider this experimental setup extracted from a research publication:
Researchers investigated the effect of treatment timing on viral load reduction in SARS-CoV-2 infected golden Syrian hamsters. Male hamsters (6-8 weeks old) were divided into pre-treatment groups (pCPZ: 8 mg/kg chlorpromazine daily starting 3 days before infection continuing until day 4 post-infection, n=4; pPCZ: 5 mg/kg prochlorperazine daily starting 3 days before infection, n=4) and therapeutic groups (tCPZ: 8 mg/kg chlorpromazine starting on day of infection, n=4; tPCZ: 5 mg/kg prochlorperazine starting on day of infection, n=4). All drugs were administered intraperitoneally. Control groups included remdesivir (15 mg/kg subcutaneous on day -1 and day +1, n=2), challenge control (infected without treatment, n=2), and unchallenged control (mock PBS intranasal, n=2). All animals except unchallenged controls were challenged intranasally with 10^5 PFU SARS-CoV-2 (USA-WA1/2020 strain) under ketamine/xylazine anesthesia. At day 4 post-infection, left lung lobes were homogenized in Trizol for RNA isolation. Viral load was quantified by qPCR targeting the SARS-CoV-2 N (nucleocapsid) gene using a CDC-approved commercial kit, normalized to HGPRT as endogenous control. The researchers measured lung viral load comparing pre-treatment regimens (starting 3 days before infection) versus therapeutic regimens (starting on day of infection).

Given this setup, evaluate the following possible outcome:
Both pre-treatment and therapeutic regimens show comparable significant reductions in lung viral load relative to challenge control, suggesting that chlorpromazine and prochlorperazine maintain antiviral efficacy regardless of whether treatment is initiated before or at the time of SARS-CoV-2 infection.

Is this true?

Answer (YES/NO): YES